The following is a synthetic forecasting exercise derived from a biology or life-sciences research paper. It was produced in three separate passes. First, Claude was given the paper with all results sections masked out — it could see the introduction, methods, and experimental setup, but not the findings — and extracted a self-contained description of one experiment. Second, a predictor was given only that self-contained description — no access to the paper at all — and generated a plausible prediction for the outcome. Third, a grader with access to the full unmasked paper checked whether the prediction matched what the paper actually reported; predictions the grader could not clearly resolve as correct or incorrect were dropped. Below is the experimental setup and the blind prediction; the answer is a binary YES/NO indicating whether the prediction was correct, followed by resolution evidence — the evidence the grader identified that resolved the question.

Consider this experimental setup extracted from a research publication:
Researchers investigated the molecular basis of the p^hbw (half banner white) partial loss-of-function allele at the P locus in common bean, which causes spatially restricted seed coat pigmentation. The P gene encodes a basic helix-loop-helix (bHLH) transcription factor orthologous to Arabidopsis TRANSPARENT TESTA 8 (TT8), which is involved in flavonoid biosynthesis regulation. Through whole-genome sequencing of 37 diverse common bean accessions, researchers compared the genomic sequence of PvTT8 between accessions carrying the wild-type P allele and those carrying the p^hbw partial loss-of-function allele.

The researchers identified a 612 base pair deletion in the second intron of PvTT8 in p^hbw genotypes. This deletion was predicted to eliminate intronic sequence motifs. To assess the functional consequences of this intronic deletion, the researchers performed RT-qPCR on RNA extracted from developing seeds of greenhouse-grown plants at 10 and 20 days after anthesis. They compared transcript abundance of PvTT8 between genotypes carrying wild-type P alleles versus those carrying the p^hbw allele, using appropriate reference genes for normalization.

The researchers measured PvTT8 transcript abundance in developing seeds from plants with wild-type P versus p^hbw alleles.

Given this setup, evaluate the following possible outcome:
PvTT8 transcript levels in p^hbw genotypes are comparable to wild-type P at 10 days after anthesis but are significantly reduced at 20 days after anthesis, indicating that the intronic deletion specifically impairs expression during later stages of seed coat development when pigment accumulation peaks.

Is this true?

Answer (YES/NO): YES